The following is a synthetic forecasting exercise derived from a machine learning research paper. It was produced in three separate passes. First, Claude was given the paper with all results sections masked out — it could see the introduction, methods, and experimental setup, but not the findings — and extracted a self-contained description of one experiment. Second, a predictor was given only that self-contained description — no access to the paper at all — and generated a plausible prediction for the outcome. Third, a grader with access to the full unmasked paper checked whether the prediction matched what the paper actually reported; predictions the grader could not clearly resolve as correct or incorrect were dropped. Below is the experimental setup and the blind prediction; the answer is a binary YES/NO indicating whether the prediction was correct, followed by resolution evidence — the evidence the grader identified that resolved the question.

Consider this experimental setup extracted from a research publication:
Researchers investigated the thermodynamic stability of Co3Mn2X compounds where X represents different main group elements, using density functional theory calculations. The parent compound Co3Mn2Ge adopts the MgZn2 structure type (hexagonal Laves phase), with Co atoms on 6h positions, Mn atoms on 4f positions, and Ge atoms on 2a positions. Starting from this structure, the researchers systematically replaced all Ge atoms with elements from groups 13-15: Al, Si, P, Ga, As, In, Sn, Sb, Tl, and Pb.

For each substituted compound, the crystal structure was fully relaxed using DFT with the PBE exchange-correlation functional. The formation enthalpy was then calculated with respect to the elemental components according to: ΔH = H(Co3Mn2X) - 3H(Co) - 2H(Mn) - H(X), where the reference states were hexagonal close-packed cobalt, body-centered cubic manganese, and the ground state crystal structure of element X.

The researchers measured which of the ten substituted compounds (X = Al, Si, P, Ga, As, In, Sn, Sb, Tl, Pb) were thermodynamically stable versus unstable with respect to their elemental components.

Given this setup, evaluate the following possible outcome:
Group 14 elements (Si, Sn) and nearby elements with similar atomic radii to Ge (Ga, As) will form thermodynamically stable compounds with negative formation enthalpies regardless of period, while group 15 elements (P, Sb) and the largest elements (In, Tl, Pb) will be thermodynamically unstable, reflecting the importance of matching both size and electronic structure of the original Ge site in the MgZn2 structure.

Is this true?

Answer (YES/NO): NO